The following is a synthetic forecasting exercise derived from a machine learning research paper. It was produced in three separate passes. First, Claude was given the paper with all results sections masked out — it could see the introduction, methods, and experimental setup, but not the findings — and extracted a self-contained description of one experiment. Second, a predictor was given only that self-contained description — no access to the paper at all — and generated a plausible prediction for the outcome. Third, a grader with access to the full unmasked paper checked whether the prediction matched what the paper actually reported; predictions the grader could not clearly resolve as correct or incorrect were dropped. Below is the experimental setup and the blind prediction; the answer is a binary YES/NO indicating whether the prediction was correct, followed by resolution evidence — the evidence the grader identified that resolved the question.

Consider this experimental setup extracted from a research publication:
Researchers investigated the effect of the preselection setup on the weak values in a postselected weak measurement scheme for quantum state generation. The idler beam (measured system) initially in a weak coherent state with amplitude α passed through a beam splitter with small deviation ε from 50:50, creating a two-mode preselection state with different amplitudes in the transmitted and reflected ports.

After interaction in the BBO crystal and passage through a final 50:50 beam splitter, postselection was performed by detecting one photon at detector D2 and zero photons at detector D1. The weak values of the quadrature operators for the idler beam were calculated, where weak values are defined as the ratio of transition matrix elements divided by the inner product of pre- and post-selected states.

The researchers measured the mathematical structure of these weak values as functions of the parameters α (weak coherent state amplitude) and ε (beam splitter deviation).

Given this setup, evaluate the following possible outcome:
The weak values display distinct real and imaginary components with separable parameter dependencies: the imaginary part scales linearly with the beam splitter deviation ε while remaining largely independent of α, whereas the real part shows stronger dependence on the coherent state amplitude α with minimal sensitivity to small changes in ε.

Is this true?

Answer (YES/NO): NO